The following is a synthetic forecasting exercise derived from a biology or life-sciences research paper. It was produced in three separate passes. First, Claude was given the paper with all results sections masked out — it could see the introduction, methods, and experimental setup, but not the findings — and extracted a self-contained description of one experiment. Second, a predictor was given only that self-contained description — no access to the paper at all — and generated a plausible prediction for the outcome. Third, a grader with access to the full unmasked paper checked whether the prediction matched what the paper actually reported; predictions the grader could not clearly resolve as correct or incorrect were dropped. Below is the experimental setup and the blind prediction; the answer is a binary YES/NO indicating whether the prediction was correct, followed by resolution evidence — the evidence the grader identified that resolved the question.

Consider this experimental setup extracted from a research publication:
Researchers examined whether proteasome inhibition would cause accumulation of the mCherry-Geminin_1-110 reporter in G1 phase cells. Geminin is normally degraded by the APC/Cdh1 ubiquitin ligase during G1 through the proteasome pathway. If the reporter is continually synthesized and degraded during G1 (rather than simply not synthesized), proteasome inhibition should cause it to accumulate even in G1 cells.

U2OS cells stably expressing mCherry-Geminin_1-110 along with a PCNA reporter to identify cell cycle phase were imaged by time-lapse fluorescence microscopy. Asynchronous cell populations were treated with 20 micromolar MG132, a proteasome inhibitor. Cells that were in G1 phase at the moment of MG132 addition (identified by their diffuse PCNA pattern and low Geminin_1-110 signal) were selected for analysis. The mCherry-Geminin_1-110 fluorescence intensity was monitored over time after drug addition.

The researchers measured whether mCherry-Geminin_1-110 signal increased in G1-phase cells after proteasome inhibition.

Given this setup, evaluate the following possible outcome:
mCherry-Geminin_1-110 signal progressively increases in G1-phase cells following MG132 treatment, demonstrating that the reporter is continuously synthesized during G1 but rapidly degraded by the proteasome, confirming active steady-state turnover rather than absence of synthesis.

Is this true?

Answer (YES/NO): YES